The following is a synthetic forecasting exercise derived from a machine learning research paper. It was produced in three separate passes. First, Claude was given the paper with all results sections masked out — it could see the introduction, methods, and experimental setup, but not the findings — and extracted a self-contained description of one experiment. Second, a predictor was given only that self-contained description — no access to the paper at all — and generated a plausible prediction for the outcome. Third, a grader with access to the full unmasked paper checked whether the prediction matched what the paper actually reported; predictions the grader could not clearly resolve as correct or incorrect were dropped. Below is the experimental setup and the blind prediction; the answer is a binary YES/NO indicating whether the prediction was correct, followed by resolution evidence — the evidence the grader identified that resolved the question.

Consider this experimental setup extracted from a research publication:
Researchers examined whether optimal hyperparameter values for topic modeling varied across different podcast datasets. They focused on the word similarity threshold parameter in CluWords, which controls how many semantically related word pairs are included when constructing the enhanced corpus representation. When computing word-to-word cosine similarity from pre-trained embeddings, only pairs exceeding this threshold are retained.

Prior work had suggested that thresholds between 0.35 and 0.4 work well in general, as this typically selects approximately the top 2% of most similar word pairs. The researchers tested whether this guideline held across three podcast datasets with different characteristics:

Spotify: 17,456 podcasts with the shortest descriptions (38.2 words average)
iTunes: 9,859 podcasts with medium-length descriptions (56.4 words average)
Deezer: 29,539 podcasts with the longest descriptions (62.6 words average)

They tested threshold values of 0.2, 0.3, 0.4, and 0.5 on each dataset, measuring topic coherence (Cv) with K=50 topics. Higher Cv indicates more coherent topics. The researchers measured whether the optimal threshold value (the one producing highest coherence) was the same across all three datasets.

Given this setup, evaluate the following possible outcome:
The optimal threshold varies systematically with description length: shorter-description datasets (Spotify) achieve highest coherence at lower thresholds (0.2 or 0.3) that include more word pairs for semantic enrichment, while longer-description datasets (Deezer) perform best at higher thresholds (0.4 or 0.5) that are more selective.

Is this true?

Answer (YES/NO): YES